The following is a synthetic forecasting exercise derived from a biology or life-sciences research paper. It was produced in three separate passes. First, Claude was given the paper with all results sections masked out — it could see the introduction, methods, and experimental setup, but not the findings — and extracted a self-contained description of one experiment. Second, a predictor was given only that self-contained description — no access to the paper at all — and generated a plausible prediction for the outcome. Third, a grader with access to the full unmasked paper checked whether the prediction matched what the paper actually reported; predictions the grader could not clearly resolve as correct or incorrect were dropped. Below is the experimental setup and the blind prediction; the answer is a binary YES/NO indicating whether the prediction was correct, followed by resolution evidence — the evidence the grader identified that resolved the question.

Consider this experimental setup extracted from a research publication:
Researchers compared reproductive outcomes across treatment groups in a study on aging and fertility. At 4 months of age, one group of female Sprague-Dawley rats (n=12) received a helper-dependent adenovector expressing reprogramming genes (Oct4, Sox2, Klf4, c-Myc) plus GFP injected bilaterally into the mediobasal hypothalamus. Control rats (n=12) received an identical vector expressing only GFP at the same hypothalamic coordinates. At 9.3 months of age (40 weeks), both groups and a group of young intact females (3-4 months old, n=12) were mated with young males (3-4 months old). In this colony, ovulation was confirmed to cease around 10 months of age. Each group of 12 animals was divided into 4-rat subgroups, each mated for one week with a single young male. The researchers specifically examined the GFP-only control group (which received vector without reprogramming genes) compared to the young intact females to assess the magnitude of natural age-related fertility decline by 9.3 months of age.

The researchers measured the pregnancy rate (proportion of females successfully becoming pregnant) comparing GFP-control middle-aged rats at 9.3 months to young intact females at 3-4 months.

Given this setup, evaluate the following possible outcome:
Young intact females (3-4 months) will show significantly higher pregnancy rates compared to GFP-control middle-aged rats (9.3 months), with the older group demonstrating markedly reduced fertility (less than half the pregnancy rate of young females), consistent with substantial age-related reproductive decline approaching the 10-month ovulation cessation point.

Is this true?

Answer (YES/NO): YES